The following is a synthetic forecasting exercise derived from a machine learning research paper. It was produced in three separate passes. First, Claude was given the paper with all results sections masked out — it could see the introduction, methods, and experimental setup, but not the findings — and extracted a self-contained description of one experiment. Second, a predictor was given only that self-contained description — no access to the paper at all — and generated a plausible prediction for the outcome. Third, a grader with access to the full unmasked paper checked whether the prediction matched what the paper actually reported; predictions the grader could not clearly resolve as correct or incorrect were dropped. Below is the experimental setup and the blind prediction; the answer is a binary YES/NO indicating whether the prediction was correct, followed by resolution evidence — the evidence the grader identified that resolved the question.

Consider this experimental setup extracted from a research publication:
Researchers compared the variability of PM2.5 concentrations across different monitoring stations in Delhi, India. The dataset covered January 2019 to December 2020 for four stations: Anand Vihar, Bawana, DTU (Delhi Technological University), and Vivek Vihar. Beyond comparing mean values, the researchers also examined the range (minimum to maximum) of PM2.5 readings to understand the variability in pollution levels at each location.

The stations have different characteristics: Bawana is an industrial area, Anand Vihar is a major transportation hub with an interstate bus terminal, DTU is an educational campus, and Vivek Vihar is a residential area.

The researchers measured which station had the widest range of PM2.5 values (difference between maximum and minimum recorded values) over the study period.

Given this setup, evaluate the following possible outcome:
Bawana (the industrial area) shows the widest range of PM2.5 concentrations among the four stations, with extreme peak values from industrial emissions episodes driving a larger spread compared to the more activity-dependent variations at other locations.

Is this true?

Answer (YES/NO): YES